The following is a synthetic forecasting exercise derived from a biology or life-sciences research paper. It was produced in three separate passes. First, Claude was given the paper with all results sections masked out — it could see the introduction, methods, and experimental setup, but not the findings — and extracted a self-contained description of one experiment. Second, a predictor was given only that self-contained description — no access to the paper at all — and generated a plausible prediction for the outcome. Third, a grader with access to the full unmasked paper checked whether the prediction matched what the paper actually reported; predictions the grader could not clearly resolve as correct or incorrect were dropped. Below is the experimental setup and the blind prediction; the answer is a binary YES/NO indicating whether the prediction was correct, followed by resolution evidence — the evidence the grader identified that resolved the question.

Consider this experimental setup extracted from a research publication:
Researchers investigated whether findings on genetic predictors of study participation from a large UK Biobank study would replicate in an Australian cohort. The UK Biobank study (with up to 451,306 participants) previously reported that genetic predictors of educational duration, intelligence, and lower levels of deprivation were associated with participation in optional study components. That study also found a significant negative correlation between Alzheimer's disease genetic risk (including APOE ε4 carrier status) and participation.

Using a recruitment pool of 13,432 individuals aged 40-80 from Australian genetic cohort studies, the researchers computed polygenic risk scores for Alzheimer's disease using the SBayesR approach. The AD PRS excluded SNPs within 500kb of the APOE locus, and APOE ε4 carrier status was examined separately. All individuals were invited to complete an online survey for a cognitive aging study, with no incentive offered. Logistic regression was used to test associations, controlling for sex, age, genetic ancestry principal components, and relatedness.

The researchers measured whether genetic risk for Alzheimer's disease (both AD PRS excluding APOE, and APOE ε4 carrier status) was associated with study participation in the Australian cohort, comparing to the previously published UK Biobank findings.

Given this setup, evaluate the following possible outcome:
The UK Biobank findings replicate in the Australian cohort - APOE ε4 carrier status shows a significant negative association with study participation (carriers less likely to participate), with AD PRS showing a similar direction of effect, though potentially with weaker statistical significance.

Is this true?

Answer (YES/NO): NO